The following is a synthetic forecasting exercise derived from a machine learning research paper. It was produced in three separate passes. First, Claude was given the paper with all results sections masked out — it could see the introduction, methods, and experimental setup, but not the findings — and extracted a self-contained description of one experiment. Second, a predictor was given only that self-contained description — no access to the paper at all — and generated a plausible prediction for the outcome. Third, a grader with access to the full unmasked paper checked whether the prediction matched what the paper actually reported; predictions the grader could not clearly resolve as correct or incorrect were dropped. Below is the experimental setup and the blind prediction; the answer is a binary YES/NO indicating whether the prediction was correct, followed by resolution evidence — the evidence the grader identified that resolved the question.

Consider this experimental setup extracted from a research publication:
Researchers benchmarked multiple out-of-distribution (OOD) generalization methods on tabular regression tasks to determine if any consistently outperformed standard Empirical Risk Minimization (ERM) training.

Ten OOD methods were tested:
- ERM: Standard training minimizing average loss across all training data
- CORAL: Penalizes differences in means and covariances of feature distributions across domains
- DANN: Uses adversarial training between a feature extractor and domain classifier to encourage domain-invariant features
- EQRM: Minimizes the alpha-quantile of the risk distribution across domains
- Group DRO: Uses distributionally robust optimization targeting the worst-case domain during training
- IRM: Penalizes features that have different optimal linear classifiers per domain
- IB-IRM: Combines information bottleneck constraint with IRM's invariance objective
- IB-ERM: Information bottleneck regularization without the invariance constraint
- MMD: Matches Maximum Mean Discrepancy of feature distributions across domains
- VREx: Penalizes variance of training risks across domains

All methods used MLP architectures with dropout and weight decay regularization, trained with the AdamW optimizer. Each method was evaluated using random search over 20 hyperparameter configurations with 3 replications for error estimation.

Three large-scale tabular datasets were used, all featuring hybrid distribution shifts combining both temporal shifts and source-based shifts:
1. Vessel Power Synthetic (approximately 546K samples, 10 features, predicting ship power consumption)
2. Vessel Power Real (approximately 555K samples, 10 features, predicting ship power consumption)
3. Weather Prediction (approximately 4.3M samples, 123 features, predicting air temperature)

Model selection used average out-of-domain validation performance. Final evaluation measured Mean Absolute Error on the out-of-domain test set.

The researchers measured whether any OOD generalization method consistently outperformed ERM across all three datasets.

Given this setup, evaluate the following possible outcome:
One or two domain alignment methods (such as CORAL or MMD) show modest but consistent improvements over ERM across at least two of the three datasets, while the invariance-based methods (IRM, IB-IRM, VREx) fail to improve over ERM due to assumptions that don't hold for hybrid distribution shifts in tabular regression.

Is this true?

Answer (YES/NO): NO